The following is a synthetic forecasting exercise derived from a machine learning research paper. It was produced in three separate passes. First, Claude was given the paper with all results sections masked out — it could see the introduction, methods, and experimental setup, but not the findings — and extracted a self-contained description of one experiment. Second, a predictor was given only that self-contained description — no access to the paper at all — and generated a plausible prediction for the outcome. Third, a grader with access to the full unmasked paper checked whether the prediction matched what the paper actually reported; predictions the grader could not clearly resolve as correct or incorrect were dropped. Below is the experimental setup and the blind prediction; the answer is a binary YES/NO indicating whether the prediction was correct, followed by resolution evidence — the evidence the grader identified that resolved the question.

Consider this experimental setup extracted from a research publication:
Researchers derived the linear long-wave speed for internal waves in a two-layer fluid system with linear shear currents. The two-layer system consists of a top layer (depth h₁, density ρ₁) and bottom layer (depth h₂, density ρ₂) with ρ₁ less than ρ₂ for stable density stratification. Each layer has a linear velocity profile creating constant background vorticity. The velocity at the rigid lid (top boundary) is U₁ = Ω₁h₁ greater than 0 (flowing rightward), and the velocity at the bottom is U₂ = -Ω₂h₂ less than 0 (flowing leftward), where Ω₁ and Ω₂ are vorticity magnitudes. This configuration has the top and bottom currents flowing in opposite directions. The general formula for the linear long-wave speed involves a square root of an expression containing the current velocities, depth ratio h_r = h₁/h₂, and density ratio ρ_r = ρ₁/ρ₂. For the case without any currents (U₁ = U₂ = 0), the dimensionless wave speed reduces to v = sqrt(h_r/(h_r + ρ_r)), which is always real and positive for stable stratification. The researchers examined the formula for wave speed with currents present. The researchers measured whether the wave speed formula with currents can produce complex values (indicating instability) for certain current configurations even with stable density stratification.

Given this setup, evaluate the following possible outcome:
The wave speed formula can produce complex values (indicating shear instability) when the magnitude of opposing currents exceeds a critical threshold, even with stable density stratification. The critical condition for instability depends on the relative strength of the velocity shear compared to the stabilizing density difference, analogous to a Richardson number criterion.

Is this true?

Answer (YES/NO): NO